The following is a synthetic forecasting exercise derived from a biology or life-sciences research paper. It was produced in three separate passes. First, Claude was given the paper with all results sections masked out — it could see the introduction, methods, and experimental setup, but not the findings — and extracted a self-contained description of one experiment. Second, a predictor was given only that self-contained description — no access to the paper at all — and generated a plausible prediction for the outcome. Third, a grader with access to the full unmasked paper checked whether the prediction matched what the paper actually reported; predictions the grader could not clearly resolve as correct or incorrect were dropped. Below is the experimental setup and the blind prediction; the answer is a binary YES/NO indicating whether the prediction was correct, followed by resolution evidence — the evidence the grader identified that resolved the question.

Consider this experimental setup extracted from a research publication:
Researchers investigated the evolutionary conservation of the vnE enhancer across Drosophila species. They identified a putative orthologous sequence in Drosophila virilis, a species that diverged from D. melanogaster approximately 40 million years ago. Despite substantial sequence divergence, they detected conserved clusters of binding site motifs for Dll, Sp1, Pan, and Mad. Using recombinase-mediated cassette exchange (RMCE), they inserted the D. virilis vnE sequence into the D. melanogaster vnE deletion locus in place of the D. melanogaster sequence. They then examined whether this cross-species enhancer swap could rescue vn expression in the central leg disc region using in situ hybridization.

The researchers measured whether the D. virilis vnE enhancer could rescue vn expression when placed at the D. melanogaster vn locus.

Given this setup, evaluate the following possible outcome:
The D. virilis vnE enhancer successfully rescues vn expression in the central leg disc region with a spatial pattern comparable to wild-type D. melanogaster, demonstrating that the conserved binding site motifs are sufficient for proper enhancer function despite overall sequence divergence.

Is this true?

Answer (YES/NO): YES